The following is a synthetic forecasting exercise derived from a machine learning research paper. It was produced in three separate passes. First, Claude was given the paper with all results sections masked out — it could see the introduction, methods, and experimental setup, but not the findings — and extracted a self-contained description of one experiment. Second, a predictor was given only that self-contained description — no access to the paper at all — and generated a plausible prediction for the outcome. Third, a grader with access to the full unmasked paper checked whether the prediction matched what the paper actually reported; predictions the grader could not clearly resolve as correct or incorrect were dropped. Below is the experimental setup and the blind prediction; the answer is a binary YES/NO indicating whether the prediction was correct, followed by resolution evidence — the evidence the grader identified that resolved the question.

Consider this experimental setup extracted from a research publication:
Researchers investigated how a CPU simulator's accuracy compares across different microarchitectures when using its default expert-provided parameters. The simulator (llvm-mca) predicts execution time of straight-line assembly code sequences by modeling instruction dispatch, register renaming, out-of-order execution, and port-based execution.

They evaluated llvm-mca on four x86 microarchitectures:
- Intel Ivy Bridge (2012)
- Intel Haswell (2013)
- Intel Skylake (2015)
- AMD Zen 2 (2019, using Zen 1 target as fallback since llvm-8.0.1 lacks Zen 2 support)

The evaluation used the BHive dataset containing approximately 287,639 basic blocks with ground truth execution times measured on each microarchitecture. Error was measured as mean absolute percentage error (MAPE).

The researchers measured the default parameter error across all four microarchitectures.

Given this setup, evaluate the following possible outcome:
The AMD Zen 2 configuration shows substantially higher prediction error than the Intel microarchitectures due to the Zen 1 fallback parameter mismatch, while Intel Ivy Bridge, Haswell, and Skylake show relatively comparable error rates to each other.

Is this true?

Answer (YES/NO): NO